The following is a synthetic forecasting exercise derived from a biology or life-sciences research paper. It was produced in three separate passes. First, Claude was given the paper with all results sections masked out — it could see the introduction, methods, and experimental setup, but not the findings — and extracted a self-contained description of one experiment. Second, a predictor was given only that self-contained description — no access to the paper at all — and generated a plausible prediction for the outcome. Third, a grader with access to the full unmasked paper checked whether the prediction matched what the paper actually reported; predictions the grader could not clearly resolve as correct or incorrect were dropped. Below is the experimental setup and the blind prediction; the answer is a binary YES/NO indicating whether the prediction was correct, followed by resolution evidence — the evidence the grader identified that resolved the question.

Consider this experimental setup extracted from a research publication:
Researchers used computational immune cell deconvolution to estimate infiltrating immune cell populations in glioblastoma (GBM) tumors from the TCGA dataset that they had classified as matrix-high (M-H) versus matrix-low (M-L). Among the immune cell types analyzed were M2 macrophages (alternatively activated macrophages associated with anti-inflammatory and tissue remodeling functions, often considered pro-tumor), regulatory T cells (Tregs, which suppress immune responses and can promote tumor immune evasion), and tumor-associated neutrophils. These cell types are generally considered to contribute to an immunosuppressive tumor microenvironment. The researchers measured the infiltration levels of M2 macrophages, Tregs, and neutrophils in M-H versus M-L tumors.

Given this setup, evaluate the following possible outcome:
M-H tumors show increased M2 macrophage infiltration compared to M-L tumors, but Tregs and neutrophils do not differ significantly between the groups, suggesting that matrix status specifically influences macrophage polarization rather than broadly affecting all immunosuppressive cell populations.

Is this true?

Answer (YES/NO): NO